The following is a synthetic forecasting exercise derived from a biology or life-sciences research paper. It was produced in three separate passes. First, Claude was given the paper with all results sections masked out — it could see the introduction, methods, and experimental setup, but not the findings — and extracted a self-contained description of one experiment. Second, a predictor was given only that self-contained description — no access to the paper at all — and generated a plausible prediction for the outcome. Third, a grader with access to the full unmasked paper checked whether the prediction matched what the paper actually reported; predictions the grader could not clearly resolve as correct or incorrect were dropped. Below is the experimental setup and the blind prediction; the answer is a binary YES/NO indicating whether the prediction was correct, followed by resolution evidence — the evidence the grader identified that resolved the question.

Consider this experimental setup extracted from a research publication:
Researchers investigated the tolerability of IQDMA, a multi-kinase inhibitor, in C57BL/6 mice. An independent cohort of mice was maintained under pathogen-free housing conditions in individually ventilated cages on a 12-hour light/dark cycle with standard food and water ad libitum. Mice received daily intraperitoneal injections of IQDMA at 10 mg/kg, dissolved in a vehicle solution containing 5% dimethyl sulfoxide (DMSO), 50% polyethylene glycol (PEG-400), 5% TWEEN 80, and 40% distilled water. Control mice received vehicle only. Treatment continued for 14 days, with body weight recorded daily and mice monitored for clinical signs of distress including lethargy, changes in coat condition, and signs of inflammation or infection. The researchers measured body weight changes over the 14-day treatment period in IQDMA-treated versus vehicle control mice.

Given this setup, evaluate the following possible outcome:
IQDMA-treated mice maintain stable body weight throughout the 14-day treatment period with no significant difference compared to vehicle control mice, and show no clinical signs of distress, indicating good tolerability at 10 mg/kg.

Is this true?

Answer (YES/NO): YES